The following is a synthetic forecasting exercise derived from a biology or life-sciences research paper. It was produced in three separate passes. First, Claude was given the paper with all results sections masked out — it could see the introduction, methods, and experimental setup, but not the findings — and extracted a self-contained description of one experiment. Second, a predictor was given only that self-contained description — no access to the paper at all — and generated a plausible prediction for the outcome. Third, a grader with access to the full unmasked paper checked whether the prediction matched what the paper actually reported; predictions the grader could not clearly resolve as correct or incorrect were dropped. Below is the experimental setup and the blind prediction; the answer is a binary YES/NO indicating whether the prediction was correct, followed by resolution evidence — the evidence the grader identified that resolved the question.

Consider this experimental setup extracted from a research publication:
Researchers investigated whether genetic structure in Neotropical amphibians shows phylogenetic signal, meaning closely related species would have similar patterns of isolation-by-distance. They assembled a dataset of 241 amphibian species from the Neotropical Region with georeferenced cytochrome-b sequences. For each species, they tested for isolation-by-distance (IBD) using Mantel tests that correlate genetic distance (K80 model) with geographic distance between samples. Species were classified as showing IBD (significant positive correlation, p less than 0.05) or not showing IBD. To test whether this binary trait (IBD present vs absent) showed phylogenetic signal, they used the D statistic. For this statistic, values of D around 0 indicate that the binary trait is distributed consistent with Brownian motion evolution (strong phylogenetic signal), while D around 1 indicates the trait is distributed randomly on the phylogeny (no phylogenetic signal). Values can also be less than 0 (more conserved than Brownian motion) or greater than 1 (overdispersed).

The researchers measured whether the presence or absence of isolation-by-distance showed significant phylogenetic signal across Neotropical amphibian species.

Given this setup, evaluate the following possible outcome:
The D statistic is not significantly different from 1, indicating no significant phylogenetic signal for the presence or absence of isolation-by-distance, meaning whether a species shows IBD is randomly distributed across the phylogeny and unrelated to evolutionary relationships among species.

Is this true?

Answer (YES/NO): YES